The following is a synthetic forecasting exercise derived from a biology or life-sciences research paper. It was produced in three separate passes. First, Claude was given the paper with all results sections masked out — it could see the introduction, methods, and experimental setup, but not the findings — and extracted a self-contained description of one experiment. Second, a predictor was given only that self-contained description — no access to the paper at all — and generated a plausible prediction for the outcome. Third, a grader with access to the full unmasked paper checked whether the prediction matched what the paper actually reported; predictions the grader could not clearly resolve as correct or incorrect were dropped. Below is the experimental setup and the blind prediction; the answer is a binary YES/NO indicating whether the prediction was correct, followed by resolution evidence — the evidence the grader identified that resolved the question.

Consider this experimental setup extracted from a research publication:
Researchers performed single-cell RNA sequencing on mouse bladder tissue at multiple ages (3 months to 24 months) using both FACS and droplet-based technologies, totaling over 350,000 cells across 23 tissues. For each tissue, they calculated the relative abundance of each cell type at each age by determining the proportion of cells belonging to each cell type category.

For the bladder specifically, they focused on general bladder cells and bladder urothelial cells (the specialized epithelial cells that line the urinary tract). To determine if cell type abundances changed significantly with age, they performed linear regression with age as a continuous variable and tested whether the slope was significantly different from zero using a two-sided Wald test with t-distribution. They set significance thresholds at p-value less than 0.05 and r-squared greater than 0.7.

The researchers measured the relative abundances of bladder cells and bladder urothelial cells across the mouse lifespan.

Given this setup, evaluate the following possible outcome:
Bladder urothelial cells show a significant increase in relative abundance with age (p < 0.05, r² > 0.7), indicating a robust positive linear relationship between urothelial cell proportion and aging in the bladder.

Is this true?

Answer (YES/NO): YES